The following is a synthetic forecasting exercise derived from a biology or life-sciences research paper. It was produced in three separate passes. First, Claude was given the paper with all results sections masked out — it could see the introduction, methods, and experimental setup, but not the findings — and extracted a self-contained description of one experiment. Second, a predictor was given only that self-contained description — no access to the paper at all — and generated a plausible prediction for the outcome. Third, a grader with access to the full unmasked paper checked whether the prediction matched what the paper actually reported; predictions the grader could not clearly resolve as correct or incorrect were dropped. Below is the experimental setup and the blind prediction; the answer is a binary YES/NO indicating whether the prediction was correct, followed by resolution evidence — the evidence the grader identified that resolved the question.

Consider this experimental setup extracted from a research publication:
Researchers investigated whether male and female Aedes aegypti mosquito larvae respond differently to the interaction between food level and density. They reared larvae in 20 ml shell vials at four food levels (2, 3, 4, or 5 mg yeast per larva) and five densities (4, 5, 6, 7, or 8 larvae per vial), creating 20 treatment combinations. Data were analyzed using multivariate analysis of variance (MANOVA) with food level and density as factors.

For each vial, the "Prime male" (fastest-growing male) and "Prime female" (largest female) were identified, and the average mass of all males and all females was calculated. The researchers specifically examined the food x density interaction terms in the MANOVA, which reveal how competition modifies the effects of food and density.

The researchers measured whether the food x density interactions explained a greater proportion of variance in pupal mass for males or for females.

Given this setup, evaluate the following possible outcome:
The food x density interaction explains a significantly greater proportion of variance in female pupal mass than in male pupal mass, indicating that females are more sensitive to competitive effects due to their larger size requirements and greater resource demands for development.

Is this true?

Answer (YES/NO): NO